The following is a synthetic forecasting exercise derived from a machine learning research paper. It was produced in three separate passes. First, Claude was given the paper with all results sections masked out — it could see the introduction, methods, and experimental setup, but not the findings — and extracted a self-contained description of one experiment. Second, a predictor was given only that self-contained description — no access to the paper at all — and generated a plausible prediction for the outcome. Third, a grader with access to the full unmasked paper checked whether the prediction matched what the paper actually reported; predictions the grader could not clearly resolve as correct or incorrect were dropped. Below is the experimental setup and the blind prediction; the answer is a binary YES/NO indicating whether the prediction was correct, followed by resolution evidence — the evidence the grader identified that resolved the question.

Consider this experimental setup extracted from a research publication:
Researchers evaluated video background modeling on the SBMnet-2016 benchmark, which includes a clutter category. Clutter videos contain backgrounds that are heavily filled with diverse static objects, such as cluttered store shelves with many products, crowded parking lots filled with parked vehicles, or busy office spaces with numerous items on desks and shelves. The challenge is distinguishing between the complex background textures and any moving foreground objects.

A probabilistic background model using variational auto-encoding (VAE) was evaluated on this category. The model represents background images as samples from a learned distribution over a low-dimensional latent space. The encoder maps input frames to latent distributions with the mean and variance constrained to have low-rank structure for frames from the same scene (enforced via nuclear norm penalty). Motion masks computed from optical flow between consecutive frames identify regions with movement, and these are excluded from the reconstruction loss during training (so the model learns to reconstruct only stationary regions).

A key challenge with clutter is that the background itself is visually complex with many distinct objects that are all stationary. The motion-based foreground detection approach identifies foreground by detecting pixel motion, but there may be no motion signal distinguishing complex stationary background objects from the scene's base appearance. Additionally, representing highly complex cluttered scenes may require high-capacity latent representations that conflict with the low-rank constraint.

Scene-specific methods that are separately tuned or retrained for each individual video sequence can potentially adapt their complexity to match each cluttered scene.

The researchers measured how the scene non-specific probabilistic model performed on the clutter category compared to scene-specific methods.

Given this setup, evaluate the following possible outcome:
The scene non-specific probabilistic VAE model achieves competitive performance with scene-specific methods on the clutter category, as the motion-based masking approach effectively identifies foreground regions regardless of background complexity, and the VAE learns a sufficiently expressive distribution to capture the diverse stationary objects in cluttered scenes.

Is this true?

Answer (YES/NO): NO